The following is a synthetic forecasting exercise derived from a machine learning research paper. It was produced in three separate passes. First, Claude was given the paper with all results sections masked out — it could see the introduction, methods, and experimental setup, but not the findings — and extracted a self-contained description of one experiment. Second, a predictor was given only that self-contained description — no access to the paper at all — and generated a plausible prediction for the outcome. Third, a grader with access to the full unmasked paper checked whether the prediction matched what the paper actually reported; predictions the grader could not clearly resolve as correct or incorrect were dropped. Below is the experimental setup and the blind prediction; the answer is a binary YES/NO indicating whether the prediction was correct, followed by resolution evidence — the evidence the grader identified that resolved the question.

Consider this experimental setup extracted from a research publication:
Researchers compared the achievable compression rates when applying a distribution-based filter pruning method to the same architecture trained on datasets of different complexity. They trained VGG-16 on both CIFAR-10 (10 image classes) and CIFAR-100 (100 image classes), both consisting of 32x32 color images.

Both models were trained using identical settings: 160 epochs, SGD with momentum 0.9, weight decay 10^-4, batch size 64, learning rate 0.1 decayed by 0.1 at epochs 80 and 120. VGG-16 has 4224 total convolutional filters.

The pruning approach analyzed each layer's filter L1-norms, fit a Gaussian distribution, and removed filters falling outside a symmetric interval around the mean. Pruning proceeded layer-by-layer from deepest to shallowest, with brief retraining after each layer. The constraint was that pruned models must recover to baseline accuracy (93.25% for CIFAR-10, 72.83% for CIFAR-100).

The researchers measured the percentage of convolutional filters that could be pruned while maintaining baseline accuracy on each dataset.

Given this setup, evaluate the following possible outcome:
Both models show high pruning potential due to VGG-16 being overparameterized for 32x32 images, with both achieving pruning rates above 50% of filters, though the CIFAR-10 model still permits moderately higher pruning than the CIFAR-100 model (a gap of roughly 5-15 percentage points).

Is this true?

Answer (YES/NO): NO